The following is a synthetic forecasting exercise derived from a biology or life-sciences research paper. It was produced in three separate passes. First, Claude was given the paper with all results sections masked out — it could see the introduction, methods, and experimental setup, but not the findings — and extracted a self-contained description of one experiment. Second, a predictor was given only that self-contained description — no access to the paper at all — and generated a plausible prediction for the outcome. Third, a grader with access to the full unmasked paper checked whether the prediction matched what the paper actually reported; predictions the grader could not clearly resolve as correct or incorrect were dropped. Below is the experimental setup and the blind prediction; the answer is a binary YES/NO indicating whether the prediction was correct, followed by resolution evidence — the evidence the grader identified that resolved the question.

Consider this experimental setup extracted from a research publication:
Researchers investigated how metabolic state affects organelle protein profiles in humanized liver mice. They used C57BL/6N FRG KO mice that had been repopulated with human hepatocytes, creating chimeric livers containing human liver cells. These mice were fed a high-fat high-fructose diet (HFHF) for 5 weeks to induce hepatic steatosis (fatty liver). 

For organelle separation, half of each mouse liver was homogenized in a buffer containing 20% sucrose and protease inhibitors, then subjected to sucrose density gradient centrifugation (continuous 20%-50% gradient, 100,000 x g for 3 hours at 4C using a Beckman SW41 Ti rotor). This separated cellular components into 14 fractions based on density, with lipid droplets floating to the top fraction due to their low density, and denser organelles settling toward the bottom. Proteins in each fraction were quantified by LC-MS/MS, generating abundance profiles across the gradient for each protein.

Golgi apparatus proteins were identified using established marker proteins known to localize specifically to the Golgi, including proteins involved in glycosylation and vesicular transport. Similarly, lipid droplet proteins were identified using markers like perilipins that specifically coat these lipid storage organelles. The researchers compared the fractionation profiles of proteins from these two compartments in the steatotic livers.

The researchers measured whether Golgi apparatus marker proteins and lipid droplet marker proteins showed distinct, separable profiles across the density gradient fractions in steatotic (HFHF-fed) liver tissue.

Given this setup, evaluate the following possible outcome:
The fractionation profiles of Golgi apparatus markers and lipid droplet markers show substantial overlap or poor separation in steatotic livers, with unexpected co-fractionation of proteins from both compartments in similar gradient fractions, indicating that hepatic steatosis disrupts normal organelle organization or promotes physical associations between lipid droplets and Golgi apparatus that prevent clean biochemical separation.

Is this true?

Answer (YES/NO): YES